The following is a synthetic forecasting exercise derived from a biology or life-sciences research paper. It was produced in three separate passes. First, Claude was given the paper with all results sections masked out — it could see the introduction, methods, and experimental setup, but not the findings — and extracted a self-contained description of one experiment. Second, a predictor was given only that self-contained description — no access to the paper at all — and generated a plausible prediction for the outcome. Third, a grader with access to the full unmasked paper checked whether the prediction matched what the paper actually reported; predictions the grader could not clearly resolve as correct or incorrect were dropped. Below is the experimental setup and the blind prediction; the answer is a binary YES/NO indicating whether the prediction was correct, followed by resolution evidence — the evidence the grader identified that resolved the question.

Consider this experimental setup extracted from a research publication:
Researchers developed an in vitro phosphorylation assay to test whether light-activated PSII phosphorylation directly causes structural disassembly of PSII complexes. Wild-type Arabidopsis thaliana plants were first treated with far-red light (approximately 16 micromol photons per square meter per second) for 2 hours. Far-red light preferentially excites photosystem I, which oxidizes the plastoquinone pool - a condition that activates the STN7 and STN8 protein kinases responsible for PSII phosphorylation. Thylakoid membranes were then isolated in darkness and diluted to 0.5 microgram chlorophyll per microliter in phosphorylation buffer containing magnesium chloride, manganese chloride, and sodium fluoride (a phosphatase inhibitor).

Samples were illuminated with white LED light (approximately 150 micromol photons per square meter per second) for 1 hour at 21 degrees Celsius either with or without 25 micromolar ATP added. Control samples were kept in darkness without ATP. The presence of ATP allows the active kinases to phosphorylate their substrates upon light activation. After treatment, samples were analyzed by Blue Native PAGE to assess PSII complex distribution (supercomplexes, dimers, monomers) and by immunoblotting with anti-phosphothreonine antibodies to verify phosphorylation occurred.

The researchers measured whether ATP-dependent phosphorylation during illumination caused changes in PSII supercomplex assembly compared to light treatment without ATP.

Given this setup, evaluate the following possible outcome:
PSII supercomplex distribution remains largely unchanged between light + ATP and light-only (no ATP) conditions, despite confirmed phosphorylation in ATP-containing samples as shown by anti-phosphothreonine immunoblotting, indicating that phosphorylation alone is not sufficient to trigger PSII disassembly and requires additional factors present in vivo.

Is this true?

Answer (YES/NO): NO